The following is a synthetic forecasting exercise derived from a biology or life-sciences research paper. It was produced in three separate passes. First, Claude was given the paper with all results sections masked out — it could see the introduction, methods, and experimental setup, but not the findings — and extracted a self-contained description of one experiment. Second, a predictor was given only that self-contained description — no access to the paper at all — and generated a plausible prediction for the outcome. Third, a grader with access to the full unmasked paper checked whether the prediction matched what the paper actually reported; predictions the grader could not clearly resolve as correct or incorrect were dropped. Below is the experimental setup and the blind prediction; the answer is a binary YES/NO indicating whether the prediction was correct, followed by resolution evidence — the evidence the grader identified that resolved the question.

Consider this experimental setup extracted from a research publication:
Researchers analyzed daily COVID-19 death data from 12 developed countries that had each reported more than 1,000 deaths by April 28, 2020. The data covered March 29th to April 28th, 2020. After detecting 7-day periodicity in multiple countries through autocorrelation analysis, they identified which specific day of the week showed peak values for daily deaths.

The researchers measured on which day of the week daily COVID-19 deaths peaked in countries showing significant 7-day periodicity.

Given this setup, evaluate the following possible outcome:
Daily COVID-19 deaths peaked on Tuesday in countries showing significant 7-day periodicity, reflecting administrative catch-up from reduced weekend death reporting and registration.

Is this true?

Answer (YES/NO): NO